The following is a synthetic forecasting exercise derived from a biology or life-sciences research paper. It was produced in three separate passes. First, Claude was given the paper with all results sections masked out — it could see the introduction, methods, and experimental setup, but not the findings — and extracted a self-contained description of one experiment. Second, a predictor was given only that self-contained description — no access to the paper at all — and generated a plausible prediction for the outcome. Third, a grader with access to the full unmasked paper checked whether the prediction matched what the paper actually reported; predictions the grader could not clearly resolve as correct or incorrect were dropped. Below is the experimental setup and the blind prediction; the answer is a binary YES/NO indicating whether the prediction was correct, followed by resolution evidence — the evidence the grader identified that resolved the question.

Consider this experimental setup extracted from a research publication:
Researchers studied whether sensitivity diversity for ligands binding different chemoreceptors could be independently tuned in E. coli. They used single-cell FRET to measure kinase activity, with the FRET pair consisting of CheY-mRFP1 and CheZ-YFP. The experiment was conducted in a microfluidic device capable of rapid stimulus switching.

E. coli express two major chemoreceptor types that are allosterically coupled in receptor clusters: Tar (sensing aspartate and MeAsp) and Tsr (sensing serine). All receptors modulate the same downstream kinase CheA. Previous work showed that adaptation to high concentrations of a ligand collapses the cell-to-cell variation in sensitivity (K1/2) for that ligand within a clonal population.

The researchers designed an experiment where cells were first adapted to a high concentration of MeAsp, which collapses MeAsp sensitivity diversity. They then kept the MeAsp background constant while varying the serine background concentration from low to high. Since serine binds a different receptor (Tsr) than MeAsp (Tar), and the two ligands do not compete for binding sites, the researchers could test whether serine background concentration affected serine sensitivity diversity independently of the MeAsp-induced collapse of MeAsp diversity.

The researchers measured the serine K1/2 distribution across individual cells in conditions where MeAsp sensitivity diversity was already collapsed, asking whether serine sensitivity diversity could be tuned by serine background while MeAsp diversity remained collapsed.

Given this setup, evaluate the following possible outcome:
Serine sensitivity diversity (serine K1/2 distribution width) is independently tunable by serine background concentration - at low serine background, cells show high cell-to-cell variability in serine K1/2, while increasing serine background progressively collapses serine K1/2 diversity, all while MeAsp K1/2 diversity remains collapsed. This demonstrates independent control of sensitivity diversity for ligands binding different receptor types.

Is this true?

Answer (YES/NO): YES